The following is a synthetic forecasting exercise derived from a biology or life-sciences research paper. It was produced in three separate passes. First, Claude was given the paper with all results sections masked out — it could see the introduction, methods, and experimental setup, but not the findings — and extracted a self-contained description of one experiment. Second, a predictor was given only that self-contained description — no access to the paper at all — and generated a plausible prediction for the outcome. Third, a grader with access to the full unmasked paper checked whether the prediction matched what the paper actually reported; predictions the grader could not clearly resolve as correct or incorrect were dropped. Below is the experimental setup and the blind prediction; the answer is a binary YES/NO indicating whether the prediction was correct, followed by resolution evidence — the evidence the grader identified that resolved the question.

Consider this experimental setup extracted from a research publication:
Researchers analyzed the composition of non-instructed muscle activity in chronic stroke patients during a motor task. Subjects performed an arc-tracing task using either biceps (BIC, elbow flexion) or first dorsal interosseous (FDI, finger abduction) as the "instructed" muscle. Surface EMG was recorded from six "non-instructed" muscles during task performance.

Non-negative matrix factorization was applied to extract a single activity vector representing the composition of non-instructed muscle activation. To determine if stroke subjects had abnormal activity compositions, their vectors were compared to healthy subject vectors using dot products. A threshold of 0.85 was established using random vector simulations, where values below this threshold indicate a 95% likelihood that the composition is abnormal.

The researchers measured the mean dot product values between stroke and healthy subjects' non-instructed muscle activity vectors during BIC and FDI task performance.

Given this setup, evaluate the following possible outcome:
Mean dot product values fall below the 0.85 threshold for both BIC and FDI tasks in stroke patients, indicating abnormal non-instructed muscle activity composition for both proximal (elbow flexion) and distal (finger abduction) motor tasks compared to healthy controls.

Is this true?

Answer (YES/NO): YES